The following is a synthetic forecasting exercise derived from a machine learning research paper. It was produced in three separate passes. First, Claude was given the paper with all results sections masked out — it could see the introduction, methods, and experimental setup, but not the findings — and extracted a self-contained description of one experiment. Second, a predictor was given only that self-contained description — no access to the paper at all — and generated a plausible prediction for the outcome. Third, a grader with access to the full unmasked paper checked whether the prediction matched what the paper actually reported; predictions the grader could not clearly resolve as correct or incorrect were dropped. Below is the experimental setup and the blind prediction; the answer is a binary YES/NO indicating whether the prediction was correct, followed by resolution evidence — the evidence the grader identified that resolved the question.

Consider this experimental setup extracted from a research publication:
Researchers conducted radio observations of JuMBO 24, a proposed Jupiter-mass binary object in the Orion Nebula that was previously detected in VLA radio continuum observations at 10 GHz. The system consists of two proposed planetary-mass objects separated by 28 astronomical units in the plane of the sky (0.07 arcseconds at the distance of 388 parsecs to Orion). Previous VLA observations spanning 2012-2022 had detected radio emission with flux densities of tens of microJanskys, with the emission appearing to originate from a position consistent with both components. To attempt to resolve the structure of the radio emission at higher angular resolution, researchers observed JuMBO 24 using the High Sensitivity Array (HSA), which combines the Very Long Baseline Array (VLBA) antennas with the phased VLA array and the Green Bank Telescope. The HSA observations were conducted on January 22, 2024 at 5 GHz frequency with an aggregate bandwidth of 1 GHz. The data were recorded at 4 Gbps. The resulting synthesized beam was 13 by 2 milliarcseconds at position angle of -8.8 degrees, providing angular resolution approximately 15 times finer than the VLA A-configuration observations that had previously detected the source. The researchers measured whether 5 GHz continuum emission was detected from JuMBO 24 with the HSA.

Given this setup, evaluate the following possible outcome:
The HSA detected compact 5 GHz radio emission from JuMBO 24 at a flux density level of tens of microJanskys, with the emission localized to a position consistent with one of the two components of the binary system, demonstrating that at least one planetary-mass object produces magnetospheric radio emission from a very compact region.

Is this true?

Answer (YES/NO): NO